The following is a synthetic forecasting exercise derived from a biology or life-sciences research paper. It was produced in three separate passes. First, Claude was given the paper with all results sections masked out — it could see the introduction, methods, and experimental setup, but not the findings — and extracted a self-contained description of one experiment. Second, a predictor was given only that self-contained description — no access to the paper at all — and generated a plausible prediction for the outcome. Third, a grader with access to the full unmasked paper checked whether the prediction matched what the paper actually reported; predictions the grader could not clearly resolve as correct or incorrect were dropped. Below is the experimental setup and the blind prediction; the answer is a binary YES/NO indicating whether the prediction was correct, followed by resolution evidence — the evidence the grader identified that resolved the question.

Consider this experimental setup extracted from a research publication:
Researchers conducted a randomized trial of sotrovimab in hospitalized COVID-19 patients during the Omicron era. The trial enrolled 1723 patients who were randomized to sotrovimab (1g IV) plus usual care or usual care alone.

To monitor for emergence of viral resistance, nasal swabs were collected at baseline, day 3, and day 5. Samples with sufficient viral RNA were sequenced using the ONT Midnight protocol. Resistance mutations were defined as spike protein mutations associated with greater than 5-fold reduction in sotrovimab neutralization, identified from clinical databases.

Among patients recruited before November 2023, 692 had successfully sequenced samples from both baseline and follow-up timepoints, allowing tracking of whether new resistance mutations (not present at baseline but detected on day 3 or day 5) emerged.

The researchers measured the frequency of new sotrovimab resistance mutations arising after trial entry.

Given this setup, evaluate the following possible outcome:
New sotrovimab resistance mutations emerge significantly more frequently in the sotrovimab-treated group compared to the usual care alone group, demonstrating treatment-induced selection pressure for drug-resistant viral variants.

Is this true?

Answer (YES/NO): NO